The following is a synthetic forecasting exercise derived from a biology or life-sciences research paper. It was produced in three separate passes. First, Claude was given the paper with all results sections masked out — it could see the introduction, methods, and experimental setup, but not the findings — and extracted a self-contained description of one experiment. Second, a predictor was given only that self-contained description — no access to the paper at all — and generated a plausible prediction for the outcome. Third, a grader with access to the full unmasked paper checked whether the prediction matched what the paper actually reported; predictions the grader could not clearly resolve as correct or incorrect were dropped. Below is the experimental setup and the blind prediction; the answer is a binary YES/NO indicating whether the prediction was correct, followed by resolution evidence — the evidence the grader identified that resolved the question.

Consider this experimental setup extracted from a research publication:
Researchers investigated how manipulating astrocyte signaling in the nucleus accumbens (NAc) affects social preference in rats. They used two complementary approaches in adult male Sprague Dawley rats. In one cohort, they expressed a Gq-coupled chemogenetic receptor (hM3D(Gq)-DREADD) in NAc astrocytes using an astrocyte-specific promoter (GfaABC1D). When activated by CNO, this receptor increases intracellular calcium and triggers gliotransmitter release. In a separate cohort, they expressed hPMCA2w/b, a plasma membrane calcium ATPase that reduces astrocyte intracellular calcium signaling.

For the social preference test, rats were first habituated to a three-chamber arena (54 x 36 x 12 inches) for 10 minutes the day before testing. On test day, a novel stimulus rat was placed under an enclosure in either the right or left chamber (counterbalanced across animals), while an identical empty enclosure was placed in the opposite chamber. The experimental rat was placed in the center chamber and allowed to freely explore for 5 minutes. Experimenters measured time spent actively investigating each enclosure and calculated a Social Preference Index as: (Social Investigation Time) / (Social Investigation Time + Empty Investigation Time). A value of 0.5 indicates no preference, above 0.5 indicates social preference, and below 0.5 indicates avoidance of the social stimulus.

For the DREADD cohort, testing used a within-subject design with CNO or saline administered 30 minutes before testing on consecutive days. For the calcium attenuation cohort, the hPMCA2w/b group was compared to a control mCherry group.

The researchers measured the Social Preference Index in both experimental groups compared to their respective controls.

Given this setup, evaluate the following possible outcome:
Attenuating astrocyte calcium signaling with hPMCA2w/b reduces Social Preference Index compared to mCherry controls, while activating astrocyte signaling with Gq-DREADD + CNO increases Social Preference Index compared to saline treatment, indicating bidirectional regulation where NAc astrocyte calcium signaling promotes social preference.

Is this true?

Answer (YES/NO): NO